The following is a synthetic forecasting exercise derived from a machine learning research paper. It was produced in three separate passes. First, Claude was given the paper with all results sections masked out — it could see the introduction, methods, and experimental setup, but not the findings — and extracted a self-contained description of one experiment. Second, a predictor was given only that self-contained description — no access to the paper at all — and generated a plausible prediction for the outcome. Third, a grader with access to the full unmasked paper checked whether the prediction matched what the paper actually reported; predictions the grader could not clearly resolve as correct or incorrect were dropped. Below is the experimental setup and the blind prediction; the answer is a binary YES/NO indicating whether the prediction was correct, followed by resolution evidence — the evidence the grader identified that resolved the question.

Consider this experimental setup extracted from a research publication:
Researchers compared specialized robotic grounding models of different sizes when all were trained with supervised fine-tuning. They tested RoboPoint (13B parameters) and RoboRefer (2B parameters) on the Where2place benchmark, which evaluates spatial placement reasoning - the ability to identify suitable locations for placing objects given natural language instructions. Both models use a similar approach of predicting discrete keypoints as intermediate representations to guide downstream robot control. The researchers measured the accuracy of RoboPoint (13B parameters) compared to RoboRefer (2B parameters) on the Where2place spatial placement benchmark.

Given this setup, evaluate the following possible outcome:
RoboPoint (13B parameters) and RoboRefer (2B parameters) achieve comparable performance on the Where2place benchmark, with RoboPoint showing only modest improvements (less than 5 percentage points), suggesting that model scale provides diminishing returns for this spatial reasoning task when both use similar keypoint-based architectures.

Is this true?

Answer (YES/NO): NO